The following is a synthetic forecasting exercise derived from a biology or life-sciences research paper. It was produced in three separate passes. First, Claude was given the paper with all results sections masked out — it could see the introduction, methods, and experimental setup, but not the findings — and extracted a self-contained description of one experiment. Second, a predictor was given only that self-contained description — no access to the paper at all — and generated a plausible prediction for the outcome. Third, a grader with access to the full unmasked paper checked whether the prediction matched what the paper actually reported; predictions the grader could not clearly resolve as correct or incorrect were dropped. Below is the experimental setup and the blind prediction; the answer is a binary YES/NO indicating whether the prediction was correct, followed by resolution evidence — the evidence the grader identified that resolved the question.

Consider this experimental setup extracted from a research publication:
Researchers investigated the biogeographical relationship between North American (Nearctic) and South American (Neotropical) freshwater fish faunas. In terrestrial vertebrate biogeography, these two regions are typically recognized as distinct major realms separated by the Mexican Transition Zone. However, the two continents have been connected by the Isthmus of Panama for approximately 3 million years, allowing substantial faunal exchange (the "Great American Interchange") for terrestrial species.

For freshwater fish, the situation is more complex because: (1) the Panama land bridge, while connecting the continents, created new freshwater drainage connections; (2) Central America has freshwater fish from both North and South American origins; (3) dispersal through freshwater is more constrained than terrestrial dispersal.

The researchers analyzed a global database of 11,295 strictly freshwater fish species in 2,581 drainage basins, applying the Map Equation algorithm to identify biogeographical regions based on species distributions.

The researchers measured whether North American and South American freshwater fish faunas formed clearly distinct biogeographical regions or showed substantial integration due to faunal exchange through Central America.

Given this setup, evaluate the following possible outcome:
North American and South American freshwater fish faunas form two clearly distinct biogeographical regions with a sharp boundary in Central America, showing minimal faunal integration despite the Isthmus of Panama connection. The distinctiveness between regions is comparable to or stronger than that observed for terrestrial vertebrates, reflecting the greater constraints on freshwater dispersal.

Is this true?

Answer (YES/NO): YES